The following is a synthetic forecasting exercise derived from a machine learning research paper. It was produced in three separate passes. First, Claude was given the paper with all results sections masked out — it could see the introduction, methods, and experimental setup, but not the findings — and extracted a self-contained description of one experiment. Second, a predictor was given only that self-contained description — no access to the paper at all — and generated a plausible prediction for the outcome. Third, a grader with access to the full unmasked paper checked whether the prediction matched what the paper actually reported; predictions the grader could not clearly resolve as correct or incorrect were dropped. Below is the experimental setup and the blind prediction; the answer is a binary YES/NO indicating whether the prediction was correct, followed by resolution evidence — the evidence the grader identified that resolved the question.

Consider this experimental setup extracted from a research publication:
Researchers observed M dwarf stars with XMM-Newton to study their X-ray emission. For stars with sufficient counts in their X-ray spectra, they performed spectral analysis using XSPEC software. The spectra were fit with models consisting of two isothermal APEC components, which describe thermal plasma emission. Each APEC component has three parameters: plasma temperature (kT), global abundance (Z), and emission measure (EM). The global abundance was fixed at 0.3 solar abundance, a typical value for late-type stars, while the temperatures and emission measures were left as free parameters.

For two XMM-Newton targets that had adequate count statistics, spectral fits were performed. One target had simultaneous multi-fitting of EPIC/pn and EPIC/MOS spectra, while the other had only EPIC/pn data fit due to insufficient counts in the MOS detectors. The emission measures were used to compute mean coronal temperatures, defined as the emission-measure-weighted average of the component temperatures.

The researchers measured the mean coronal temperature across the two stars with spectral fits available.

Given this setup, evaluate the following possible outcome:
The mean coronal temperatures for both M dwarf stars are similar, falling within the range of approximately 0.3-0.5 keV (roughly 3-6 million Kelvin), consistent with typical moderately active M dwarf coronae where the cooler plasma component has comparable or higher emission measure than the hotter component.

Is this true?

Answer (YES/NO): NO